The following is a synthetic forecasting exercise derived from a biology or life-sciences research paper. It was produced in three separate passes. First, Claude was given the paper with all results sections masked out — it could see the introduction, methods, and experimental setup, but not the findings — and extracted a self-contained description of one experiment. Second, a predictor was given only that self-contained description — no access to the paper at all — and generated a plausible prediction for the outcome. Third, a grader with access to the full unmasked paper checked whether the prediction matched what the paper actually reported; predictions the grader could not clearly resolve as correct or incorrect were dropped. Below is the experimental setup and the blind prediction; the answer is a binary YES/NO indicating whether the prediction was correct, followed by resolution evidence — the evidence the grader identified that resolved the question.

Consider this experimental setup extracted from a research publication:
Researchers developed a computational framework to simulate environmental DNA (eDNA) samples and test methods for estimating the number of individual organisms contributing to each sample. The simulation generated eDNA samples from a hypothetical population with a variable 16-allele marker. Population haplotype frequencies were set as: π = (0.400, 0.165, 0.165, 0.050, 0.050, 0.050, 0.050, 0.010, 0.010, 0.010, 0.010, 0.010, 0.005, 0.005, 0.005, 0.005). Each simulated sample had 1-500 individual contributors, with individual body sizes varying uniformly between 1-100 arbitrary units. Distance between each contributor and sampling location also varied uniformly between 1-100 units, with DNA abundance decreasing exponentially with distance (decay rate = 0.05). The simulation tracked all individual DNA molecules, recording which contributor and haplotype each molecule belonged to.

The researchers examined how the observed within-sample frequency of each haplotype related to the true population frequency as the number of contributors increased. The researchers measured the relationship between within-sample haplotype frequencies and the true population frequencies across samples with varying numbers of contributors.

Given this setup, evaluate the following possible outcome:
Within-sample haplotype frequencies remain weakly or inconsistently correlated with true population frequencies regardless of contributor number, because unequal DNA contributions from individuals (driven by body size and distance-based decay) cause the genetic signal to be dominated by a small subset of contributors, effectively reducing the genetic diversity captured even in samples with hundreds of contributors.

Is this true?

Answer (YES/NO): NO